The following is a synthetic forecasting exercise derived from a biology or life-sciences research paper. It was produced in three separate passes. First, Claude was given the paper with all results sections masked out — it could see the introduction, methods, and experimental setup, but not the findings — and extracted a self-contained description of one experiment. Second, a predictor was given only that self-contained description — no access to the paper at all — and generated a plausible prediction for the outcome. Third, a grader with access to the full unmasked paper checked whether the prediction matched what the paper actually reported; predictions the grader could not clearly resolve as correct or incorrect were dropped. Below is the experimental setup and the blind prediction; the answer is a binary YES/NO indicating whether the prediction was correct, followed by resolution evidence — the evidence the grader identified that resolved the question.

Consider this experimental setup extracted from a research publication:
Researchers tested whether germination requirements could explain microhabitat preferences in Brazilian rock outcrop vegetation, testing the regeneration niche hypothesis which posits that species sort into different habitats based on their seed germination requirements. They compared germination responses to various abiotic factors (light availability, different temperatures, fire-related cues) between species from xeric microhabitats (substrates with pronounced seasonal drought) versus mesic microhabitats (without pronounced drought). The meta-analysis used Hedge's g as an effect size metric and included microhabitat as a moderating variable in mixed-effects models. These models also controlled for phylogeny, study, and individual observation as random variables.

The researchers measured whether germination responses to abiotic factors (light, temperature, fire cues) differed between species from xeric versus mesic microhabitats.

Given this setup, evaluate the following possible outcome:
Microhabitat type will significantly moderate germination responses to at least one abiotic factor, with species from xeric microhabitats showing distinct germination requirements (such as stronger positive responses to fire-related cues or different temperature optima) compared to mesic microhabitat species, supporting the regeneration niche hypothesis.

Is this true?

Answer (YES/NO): NO